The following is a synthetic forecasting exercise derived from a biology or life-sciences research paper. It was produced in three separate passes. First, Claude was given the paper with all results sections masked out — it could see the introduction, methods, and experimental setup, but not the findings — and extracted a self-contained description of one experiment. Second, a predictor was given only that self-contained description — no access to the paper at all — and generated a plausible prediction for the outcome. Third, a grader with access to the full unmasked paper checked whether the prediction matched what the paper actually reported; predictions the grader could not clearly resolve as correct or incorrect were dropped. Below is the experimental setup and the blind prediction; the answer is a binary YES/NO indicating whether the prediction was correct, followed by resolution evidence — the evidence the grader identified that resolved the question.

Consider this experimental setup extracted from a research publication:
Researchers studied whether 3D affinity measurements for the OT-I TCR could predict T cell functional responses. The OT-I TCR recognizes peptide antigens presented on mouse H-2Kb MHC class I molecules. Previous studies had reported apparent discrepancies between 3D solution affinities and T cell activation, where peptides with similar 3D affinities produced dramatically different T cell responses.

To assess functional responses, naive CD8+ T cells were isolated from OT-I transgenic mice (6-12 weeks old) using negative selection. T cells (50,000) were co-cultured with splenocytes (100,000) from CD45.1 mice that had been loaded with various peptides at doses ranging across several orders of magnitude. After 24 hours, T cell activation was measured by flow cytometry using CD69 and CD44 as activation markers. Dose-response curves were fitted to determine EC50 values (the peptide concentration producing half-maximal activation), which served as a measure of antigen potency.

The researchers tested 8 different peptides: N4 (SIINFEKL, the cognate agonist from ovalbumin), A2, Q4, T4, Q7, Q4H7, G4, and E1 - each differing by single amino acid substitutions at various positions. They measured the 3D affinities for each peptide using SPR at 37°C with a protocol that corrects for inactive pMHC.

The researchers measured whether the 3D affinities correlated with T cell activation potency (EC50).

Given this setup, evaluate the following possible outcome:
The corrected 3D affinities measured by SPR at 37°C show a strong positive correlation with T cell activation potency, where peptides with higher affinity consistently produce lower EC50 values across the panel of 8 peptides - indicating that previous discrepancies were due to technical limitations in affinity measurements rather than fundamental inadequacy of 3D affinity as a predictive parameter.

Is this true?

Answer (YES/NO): YES